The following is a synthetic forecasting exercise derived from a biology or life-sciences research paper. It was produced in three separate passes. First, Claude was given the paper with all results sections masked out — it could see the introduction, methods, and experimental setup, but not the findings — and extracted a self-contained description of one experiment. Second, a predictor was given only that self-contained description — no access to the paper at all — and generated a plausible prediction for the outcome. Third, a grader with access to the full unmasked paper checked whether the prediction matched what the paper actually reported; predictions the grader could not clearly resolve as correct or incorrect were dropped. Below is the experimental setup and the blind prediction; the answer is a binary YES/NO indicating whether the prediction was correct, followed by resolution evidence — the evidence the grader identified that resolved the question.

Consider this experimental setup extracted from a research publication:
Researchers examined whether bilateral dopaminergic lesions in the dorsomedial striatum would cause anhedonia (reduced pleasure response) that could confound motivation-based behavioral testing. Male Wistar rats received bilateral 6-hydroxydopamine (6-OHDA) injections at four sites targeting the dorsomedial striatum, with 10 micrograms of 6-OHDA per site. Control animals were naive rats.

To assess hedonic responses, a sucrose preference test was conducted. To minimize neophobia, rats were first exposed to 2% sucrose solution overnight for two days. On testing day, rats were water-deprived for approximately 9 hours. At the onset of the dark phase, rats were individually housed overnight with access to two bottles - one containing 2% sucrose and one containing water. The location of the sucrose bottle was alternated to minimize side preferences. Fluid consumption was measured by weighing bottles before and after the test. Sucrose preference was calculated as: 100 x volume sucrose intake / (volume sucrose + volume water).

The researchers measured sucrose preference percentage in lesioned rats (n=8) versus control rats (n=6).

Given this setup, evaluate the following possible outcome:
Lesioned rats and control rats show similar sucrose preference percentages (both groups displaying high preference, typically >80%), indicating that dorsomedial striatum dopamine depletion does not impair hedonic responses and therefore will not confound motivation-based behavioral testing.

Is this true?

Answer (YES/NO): NO